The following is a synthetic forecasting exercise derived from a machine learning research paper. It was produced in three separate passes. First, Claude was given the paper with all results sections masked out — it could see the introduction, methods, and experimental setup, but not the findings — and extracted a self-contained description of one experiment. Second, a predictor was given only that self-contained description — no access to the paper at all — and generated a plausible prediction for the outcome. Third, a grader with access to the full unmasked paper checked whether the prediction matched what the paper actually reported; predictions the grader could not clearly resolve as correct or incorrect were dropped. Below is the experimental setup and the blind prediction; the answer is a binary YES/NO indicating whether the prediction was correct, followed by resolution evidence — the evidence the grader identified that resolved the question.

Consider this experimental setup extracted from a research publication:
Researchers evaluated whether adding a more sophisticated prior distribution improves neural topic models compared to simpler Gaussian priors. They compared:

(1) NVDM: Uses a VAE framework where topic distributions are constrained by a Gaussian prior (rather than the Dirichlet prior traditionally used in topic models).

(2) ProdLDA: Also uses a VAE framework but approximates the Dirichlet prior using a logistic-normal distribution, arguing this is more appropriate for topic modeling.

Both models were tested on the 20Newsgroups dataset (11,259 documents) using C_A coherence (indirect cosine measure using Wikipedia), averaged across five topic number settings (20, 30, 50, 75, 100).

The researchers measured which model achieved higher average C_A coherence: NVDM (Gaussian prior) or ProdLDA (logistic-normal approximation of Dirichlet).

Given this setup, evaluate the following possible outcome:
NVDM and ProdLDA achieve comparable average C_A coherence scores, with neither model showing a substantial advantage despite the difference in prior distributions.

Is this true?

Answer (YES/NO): NO